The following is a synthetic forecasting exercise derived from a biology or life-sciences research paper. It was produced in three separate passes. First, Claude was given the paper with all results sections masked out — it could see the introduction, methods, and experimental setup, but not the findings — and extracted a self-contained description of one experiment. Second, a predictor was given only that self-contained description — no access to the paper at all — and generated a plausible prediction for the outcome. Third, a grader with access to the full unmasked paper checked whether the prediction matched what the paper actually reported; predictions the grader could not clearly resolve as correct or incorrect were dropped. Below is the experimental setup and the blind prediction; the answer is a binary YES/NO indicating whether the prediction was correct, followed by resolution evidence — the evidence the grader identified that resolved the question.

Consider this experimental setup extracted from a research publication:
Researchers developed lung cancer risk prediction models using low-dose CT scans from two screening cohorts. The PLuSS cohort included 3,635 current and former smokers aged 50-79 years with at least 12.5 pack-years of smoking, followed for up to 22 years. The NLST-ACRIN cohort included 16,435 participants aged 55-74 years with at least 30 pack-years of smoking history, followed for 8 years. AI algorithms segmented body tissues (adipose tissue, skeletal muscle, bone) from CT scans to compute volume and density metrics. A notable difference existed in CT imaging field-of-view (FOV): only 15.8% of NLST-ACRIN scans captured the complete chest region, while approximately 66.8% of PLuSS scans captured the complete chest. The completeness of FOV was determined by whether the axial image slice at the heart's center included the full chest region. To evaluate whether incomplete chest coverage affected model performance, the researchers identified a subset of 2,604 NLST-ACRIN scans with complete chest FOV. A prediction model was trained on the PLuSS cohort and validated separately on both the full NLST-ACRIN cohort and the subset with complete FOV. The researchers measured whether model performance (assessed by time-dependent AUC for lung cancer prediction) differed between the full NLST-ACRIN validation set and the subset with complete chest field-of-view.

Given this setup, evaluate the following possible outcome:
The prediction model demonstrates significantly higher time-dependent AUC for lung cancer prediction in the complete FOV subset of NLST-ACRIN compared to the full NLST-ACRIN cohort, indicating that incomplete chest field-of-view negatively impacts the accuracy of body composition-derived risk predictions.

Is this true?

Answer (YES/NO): YES